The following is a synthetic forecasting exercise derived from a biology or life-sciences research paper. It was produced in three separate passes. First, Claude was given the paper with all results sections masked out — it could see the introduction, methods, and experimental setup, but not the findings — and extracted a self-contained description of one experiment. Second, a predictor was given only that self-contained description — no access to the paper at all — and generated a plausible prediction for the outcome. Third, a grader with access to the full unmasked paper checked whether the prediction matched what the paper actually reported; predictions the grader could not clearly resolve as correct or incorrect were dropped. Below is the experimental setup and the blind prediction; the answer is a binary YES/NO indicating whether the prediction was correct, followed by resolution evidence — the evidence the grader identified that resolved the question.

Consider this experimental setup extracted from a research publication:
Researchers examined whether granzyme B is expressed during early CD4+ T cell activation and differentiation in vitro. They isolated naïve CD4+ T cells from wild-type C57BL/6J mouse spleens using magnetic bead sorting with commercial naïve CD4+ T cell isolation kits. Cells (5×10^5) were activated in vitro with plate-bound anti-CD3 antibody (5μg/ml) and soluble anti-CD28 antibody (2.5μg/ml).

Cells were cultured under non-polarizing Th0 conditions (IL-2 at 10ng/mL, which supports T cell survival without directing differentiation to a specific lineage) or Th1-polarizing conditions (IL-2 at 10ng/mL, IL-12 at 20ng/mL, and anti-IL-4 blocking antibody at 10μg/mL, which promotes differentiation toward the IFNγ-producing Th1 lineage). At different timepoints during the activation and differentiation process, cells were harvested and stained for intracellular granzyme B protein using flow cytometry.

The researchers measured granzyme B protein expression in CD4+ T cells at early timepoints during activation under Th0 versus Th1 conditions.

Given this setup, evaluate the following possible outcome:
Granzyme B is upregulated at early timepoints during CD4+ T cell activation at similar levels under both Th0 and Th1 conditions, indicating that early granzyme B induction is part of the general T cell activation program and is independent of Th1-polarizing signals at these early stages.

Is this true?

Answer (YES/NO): NO